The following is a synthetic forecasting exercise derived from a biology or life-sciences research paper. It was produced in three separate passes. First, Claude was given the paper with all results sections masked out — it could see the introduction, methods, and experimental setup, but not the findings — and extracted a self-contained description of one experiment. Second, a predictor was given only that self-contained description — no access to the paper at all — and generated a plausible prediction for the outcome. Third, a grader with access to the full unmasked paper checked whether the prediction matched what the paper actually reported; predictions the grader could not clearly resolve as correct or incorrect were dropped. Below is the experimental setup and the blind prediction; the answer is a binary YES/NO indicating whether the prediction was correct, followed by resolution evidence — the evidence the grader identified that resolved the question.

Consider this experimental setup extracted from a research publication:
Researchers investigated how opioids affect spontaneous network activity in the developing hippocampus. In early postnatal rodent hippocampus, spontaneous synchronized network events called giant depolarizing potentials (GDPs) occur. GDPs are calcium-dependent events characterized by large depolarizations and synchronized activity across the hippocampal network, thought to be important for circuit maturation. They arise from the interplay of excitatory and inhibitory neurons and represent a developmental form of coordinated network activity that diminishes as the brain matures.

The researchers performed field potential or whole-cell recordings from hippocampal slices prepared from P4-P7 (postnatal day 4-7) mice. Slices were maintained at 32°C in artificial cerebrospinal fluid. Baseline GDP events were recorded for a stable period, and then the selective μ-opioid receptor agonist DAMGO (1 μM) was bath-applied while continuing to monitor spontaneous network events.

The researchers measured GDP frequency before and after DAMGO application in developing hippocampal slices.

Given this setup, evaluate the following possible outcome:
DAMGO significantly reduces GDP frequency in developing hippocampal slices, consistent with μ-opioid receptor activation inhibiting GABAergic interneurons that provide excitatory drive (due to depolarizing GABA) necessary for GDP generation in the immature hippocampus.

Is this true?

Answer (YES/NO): YES